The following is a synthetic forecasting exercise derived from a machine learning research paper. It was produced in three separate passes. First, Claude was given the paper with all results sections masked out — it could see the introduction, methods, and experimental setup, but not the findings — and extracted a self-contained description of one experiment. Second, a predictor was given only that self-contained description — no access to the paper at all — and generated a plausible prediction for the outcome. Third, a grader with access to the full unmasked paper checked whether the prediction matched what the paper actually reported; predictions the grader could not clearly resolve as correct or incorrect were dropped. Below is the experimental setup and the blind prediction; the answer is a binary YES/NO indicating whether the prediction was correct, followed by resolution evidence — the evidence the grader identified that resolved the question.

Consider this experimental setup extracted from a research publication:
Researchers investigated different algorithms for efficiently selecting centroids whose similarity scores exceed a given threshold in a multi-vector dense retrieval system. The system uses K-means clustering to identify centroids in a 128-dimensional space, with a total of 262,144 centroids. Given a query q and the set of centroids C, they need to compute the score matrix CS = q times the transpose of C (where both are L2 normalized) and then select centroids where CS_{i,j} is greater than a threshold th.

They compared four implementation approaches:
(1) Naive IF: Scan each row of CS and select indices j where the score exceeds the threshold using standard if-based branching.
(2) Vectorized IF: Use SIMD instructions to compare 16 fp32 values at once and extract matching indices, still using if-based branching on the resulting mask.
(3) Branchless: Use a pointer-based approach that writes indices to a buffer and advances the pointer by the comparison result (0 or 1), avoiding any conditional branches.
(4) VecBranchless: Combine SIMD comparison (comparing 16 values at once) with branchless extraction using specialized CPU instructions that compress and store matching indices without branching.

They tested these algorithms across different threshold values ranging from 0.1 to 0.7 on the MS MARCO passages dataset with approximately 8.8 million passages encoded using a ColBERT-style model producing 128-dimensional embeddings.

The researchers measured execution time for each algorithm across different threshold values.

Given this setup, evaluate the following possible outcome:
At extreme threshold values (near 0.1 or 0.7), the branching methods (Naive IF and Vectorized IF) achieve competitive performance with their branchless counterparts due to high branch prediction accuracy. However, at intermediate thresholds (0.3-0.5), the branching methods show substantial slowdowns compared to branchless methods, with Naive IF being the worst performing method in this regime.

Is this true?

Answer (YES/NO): NO